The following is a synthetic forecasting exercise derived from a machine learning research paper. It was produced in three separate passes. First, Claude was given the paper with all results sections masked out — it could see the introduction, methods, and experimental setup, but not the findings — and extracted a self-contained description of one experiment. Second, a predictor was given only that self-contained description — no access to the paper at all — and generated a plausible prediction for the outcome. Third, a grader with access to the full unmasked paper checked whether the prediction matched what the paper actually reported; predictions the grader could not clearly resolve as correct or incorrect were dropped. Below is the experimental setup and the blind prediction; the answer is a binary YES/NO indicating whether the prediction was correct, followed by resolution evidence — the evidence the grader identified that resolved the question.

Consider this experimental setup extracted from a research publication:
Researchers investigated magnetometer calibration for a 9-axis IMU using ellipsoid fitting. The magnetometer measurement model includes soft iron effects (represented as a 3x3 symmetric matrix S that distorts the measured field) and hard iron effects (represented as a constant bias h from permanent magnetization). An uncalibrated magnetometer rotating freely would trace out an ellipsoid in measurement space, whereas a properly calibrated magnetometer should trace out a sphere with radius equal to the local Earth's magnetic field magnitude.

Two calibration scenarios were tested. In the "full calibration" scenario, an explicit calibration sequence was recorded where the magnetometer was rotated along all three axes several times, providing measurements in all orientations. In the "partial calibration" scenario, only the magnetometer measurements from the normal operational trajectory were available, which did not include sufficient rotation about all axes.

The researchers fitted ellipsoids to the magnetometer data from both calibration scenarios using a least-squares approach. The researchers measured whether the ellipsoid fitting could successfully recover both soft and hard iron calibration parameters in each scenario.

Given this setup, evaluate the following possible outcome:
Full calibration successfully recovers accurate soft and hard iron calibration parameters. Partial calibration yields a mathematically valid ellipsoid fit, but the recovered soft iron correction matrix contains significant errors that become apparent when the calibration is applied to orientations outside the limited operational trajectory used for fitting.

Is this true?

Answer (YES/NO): NO